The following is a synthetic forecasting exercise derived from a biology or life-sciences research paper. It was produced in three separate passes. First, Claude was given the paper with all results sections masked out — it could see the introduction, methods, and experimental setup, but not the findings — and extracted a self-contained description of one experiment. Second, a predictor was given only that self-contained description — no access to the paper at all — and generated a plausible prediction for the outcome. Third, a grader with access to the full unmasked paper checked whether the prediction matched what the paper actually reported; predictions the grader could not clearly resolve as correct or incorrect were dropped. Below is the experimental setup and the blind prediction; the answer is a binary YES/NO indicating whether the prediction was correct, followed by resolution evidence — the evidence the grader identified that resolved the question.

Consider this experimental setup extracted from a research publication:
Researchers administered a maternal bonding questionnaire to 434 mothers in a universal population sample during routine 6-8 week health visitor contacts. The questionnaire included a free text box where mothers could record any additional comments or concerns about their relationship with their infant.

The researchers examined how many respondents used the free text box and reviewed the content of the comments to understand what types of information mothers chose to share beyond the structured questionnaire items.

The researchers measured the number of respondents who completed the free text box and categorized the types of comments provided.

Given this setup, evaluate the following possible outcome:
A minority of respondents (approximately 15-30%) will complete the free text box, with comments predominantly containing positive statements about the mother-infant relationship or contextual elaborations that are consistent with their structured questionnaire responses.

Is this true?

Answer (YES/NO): NO